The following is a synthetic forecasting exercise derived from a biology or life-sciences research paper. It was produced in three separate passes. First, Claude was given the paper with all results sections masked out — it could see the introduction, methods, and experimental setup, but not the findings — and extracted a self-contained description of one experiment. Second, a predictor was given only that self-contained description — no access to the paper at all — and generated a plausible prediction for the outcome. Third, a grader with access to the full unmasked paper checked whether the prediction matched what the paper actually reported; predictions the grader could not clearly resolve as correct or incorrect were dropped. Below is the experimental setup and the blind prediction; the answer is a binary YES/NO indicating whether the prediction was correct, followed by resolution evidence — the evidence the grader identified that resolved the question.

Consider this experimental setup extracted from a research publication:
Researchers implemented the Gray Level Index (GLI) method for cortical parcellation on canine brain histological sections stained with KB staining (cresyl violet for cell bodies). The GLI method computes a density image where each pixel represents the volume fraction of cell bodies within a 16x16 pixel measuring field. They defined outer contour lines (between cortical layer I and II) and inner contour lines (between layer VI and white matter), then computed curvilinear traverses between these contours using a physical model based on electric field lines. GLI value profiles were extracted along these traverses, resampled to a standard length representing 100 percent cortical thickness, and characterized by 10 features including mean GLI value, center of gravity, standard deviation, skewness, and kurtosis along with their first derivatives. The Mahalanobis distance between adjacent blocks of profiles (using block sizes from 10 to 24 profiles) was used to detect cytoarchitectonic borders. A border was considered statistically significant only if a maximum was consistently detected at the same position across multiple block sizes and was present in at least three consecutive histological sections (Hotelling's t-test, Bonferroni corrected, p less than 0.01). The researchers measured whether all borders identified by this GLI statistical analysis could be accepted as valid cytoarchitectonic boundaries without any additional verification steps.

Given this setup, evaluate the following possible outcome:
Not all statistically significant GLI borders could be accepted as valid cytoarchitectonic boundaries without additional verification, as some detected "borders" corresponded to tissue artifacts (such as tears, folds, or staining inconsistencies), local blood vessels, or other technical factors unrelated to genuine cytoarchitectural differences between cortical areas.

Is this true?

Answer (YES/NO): NO